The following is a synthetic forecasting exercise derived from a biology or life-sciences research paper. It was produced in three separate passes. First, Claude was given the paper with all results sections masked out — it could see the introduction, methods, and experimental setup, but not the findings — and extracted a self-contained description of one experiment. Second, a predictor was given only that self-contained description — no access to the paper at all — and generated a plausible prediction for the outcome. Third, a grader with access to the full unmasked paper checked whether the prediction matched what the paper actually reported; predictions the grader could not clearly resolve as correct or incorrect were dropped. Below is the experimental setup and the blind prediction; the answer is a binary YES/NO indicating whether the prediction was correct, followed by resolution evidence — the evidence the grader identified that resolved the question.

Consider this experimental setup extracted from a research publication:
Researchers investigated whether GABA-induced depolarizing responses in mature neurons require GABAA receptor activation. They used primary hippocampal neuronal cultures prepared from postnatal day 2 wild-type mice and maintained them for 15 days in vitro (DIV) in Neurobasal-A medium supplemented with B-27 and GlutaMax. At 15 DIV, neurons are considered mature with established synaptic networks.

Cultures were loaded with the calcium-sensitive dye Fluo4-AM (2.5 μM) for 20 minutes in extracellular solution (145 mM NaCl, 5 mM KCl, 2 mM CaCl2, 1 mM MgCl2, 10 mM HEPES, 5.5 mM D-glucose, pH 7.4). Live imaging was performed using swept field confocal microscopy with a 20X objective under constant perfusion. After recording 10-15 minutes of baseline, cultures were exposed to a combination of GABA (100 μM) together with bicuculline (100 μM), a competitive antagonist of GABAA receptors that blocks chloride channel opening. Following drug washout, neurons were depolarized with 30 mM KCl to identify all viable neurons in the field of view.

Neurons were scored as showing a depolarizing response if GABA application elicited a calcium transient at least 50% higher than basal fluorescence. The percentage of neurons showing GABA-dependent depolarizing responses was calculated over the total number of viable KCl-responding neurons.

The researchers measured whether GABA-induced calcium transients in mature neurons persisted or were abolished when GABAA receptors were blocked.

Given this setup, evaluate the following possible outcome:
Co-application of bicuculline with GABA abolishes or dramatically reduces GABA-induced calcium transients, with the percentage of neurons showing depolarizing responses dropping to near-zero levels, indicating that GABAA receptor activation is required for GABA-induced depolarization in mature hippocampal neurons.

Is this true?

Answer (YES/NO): YES